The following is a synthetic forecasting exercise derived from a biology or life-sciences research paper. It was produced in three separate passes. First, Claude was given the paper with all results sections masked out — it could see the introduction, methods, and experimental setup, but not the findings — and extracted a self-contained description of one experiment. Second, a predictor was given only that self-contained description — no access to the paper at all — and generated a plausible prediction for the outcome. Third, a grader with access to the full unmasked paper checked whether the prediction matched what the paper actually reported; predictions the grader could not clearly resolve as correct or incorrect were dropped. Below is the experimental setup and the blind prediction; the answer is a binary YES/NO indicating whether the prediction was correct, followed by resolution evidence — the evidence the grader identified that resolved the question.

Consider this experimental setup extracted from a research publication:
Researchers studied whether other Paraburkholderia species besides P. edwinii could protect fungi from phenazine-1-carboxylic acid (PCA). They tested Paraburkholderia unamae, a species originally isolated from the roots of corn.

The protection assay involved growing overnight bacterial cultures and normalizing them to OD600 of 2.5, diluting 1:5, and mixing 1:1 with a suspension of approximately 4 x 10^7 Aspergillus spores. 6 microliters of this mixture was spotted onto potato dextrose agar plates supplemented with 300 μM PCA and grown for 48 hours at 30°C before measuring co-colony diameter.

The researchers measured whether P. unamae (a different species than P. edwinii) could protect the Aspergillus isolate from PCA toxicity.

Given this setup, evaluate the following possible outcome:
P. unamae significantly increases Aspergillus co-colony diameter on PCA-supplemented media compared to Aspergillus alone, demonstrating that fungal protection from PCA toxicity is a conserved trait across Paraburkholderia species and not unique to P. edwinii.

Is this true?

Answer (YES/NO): YES